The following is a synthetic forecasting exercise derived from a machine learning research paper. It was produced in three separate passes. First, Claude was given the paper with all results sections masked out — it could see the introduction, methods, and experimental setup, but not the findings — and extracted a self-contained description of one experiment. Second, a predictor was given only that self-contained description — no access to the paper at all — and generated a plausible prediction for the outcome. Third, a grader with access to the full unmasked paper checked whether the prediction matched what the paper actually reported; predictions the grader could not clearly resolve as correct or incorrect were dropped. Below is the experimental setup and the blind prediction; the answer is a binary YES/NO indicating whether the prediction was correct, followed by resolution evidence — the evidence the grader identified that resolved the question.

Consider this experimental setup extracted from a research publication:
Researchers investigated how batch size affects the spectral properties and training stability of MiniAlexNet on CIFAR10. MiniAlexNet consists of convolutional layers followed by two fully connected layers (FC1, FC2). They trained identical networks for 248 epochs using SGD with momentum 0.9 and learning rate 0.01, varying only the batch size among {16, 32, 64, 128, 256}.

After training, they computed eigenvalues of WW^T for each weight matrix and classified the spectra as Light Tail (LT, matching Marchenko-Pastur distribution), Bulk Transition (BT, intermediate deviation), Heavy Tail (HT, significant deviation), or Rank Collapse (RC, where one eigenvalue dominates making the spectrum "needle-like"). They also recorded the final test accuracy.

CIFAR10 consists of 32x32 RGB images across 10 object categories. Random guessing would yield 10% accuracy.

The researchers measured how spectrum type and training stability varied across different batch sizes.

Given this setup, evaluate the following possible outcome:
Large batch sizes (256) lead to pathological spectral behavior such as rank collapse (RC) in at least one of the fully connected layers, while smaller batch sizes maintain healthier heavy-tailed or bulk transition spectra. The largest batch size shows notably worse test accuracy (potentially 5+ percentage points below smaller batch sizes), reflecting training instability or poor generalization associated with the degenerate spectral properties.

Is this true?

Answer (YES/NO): NO